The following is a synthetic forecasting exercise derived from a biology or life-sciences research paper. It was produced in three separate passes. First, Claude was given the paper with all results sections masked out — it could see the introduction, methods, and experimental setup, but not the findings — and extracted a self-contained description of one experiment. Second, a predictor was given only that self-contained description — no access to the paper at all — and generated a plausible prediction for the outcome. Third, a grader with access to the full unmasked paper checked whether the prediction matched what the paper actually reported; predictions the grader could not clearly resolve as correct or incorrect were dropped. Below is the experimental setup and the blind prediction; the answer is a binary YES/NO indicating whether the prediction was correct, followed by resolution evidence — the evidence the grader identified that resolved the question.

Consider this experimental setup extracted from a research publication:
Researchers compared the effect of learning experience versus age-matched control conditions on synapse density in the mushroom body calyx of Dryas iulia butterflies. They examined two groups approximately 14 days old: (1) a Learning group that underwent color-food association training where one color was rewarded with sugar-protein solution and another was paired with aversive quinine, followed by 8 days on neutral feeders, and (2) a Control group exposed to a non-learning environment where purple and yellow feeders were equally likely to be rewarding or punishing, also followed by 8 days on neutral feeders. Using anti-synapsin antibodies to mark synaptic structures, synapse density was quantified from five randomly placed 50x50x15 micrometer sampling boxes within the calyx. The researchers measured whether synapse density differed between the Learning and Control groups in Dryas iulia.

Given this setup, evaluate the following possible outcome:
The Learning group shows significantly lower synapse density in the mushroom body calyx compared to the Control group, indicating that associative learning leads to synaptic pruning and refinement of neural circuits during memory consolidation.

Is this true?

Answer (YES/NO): NO